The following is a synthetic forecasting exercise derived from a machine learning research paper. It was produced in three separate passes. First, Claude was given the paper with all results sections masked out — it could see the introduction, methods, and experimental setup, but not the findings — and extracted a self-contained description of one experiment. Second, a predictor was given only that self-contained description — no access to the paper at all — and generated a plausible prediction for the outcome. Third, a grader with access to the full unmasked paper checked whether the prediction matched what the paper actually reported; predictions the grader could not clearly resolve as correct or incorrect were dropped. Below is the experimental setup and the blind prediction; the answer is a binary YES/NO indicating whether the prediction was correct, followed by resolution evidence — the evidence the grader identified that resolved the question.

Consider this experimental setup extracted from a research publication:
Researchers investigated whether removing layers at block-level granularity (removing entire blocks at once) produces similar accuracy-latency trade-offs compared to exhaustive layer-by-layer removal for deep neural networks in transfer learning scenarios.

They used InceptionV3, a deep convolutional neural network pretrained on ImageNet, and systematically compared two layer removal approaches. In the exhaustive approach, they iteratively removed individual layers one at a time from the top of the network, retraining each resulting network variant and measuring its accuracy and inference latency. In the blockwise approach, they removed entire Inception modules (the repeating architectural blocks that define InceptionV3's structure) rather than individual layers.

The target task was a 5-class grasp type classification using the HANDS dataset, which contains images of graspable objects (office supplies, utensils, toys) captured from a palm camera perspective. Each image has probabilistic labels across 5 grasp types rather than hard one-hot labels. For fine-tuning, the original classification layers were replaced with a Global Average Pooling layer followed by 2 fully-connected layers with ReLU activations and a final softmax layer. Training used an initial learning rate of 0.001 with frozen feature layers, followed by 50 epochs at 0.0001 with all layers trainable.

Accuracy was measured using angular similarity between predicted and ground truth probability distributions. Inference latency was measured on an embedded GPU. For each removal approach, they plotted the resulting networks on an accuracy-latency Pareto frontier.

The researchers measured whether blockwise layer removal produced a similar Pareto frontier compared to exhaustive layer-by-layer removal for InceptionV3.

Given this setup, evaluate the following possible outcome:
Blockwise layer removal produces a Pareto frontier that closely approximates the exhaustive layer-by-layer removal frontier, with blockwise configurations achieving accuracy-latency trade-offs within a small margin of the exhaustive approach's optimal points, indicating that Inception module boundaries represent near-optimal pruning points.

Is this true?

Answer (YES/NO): YES